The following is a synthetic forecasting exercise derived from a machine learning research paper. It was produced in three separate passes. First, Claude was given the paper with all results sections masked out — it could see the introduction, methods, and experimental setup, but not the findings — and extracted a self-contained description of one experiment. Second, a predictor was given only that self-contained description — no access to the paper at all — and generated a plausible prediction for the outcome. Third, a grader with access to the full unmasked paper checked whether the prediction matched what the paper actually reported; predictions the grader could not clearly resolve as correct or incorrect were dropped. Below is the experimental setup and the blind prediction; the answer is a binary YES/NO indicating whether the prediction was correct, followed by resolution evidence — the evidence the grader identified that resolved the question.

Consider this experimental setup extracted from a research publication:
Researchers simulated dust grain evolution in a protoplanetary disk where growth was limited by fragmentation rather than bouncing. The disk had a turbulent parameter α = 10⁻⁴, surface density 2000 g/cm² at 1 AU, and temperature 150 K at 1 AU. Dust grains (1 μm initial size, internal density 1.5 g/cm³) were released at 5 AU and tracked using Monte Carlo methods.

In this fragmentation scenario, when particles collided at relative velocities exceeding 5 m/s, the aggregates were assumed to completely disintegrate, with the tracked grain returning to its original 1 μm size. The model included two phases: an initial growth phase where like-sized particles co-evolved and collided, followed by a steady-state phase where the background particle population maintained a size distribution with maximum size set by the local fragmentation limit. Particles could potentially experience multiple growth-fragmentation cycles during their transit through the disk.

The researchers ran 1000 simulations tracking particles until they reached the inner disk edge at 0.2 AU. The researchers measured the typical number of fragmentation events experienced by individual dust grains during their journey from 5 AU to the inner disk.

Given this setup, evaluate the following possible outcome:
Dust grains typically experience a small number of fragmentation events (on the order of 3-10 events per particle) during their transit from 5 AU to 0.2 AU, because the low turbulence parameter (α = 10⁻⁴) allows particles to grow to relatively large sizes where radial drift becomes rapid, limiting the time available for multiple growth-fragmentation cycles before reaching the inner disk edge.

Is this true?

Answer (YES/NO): NO